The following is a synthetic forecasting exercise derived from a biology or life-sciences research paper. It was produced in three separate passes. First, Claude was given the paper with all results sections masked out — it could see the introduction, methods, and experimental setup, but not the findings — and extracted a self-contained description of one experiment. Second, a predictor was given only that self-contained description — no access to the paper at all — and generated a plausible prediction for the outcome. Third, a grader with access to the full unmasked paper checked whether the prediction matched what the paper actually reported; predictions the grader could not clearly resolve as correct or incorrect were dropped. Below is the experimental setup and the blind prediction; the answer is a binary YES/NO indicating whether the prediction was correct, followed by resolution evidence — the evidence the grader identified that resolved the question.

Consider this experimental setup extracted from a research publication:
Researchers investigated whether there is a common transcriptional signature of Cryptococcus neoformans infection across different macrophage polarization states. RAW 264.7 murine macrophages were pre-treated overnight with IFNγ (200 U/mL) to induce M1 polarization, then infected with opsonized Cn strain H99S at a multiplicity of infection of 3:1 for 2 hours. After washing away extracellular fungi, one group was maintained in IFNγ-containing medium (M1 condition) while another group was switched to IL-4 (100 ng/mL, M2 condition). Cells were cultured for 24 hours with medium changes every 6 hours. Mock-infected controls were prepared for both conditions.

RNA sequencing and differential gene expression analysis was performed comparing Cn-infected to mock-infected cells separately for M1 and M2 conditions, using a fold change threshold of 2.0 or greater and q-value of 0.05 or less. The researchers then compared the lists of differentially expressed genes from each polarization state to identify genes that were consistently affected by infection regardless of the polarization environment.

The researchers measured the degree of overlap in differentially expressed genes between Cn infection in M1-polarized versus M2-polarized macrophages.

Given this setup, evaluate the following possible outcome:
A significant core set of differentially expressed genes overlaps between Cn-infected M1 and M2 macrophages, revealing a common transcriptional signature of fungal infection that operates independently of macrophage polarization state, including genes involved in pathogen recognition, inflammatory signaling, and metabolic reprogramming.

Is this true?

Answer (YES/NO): NO